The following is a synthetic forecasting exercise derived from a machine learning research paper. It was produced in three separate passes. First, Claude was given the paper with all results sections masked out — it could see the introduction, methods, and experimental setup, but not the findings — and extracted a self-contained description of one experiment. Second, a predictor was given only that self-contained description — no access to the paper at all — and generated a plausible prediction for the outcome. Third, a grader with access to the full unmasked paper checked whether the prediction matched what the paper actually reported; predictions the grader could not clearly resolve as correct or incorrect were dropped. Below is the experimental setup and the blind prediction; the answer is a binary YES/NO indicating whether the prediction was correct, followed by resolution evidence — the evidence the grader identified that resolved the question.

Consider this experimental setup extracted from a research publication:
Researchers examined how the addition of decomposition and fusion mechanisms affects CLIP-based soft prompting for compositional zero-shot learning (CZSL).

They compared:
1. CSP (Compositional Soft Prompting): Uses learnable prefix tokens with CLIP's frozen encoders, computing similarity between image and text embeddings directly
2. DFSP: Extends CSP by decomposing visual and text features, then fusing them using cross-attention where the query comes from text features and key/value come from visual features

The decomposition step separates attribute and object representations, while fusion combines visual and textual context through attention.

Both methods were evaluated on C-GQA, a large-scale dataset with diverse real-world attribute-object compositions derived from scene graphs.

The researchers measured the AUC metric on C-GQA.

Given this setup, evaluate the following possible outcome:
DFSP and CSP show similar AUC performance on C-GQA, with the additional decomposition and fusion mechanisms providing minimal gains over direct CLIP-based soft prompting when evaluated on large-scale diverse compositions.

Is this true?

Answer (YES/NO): NO